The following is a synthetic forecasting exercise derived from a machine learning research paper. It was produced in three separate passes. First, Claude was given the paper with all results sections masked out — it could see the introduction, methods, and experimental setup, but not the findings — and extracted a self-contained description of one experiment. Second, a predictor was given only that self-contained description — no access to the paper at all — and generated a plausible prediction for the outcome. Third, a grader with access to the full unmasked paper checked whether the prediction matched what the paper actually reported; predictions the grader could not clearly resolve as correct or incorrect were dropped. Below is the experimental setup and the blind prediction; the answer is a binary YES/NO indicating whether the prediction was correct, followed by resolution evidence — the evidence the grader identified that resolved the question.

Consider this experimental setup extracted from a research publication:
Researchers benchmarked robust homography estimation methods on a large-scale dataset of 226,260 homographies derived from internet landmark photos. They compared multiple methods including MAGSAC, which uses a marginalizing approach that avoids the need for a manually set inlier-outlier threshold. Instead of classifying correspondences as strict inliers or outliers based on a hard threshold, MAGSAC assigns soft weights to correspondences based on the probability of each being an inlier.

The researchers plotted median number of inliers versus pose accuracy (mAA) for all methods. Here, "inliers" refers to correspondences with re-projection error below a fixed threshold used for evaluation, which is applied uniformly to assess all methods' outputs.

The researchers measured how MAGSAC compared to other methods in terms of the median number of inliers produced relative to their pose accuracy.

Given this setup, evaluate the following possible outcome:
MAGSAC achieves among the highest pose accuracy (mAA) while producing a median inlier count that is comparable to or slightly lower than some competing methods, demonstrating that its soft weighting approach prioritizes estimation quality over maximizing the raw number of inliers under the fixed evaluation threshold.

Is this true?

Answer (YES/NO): NO